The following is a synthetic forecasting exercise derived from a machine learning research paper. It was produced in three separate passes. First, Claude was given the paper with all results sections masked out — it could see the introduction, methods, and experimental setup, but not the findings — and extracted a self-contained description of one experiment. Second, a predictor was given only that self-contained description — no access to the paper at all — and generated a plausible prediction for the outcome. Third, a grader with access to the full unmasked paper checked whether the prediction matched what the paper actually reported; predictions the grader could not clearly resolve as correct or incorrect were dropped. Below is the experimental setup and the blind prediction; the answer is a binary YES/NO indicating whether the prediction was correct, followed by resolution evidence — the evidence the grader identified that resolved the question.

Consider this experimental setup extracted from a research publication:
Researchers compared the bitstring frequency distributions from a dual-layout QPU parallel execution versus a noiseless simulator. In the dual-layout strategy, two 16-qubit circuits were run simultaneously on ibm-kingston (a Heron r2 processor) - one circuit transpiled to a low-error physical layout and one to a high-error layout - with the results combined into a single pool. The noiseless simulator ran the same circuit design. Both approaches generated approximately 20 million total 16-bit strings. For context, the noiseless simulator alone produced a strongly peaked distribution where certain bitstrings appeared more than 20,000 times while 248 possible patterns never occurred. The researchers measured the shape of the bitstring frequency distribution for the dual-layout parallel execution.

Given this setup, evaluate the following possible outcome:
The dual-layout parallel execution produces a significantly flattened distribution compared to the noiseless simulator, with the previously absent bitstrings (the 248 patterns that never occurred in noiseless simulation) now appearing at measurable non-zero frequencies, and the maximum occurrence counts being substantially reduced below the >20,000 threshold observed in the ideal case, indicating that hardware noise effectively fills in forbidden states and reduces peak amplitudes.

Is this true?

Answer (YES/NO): YES